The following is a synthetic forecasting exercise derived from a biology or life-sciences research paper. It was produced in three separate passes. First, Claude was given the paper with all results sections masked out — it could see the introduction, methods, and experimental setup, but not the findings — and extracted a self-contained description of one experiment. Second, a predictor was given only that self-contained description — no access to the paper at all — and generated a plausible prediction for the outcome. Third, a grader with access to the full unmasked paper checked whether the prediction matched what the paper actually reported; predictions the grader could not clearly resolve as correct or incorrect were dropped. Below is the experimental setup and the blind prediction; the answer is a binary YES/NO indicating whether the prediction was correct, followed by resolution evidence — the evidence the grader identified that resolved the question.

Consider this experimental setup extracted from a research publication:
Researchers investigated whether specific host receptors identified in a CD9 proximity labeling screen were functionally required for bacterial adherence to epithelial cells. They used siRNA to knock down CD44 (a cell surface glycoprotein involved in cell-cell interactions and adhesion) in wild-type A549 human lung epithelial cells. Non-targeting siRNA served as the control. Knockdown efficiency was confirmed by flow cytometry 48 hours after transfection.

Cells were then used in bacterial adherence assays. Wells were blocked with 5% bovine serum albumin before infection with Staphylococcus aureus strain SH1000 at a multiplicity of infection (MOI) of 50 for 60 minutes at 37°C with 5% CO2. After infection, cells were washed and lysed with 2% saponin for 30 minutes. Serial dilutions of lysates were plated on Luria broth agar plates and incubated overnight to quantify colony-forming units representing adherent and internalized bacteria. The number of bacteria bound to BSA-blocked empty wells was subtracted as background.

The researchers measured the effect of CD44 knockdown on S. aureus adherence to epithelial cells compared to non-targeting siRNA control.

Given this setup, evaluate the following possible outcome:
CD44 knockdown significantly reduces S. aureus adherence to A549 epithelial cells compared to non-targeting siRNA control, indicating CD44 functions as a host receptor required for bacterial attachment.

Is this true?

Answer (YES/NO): YES